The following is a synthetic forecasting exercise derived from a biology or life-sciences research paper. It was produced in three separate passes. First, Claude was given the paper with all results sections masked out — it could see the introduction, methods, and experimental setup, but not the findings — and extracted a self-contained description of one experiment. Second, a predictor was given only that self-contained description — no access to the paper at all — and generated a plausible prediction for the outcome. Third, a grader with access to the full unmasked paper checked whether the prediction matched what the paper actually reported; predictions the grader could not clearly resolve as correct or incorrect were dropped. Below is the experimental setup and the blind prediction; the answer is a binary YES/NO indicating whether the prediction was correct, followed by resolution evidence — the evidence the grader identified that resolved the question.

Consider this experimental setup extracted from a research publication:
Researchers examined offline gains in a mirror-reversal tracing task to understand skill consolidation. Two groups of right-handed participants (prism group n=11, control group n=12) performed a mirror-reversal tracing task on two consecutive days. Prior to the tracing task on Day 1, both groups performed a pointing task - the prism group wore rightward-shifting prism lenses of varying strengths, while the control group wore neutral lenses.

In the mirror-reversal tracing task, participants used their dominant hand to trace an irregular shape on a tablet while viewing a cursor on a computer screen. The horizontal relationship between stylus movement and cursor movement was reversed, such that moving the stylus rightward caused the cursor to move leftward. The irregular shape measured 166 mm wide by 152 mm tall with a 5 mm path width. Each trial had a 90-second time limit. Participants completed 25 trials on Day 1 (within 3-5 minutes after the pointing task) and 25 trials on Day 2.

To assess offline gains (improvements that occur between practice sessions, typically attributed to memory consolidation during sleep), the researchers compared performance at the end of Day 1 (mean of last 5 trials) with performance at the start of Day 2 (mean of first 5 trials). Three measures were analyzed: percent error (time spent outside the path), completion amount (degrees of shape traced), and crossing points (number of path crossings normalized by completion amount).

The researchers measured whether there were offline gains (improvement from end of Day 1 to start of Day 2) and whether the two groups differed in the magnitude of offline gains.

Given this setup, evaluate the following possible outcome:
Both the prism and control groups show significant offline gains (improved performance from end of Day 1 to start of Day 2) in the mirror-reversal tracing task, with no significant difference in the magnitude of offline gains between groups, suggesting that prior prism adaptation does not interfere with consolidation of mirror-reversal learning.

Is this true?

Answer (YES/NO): YES